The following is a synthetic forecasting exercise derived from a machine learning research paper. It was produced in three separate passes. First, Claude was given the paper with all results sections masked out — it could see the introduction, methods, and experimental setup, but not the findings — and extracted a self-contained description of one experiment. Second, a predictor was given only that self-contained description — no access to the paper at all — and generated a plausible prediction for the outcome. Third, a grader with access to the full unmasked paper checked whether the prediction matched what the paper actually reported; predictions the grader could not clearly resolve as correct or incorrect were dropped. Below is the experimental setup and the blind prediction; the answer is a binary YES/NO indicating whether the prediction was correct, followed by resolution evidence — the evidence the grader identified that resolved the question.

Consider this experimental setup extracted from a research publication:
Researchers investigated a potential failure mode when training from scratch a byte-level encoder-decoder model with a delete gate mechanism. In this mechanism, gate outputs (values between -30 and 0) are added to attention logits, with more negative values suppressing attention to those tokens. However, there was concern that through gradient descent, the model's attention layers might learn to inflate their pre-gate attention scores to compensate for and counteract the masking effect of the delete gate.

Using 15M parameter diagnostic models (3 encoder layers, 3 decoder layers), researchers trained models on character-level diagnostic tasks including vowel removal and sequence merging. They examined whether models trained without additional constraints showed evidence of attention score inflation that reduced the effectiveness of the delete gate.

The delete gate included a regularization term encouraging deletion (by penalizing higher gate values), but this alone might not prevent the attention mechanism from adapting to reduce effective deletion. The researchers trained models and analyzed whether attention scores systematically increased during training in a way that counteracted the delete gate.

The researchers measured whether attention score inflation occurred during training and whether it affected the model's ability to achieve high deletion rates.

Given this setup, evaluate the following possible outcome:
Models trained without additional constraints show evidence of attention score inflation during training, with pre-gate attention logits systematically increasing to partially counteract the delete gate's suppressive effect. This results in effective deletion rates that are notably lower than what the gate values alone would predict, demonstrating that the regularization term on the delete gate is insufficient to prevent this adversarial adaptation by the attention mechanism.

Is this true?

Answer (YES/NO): YES